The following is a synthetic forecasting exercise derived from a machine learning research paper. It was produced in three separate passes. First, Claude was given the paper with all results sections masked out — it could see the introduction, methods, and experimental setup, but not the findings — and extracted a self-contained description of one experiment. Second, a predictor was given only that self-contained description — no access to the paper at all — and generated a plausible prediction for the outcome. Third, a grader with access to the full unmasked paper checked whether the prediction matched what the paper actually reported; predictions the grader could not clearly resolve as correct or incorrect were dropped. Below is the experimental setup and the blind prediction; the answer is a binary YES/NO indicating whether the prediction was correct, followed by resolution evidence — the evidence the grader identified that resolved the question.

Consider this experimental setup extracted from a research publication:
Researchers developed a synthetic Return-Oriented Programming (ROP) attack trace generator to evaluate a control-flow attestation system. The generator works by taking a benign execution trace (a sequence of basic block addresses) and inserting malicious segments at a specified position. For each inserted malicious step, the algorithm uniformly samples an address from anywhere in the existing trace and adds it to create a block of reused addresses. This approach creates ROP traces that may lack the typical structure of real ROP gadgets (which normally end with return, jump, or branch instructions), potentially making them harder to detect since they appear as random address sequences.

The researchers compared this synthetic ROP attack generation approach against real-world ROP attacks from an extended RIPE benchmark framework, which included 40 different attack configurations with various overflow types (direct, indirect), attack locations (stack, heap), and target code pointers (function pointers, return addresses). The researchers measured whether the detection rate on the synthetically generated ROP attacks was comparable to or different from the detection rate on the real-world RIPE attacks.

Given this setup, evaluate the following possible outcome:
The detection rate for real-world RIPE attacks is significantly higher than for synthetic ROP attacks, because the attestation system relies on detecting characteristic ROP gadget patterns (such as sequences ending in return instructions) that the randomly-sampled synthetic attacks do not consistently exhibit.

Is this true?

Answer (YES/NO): NO